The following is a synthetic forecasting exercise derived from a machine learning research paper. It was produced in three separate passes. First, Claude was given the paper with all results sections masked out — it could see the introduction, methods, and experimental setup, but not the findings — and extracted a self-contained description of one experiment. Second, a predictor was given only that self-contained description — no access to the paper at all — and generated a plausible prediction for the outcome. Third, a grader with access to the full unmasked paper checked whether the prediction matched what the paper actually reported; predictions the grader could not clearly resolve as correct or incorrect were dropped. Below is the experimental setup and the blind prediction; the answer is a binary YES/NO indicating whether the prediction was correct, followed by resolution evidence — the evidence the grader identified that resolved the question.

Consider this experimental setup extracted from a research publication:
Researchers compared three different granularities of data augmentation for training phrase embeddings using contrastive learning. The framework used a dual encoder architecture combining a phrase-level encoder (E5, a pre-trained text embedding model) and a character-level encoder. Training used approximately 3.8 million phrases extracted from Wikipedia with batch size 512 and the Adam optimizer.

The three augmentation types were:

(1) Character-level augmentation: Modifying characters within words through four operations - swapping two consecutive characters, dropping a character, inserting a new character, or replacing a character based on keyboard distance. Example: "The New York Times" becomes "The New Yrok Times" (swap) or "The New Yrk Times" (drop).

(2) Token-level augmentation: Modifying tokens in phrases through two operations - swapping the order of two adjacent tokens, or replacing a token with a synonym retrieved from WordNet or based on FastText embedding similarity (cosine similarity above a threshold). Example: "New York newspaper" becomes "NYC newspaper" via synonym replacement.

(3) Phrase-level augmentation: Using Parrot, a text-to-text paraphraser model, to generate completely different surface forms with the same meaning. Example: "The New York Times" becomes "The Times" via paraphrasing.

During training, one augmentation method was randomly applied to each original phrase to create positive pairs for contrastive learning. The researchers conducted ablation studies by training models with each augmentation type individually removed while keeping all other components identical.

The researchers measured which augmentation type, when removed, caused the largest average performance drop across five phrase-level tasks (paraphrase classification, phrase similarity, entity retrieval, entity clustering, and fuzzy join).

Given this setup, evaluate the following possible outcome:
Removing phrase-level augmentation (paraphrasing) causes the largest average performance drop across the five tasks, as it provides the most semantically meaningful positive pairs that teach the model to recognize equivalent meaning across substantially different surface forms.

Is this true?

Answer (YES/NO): YES